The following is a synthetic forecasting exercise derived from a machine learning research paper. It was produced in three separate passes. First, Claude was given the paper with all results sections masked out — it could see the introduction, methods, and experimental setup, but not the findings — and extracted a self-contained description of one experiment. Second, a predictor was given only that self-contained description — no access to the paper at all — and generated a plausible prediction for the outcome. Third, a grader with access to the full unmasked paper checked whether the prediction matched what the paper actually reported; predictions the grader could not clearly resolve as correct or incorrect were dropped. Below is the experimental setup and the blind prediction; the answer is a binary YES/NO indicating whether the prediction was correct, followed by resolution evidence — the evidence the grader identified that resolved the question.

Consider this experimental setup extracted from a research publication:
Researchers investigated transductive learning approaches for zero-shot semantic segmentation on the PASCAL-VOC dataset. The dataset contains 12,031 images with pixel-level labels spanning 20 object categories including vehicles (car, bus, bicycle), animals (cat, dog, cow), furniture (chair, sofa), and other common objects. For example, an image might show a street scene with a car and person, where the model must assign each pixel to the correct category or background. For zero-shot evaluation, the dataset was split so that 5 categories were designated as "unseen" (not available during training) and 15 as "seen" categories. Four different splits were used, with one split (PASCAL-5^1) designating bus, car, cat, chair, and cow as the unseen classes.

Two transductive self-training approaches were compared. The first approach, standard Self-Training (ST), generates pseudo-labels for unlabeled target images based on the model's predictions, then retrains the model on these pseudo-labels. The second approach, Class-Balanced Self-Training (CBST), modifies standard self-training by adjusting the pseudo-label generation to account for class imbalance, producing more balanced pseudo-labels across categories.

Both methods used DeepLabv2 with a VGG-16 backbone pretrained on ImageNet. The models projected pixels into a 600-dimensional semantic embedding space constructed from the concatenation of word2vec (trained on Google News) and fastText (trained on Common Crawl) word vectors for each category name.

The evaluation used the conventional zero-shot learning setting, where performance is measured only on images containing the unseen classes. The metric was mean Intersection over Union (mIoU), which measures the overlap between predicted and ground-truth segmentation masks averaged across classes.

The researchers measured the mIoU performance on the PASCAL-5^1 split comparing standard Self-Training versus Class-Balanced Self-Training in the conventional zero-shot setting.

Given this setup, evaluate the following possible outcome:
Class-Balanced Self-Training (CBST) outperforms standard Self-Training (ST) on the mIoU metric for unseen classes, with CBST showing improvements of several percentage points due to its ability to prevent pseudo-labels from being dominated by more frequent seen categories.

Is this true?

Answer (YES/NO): NO